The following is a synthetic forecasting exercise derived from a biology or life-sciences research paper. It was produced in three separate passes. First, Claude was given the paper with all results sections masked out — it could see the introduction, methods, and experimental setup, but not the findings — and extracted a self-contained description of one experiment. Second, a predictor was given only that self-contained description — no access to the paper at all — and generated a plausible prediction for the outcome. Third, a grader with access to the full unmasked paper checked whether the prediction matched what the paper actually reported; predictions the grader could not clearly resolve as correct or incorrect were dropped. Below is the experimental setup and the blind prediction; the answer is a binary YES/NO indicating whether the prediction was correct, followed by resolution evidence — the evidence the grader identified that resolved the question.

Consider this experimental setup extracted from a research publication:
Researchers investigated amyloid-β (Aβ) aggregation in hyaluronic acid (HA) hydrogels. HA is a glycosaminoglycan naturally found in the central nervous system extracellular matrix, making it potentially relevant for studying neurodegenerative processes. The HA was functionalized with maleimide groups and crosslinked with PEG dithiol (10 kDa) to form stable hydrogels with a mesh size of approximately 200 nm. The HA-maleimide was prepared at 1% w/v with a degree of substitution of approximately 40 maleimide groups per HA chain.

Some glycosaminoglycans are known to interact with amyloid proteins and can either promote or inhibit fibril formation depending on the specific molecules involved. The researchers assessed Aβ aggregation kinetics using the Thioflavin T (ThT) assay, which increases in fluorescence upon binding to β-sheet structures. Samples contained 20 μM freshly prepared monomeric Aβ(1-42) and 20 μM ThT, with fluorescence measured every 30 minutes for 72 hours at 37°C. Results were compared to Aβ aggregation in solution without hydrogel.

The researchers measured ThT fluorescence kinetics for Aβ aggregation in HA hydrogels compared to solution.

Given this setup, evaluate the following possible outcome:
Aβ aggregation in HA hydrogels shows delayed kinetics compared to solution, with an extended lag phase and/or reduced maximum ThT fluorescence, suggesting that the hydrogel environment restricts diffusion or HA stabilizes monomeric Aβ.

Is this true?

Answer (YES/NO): NO